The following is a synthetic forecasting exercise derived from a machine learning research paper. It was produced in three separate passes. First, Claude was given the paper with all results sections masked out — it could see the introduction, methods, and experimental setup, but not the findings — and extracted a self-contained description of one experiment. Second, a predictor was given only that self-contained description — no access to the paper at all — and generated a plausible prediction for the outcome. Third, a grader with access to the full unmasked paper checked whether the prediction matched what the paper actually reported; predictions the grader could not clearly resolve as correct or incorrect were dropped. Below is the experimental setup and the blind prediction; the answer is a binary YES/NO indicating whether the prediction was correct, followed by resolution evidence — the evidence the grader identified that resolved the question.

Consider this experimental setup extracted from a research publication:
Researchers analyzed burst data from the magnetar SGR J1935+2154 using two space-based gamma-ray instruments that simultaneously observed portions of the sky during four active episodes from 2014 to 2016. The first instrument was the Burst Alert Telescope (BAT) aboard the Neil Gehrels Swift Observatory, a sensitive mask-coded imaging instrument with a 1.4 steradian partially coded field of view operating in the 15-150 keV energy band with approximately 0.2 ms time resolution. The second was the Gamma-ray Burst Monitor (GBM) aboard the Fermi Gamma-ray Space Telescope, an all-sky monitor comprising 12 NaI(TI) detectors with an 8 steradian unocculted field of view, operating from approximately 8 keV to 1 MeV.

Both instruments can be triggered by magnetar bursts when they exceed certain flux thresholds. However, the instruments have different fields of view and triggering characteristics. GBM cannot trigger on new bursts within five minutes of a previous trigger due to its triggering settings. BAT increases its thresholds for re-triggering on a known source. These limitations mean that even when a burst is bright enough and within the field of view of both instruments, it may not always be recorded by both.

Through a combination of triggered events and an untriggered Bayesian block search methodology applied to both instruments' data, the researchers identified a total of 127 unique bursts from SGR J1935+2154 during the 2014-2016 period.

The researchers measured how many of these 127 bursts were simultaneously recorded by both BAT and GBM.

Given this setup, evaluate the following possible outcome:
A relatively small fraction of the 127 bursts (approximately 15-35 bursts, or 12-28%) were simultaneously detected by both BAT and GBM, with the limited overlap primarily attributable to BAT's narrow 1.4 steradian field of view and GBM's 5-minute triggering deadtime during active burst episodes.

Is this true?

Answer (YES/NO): NO